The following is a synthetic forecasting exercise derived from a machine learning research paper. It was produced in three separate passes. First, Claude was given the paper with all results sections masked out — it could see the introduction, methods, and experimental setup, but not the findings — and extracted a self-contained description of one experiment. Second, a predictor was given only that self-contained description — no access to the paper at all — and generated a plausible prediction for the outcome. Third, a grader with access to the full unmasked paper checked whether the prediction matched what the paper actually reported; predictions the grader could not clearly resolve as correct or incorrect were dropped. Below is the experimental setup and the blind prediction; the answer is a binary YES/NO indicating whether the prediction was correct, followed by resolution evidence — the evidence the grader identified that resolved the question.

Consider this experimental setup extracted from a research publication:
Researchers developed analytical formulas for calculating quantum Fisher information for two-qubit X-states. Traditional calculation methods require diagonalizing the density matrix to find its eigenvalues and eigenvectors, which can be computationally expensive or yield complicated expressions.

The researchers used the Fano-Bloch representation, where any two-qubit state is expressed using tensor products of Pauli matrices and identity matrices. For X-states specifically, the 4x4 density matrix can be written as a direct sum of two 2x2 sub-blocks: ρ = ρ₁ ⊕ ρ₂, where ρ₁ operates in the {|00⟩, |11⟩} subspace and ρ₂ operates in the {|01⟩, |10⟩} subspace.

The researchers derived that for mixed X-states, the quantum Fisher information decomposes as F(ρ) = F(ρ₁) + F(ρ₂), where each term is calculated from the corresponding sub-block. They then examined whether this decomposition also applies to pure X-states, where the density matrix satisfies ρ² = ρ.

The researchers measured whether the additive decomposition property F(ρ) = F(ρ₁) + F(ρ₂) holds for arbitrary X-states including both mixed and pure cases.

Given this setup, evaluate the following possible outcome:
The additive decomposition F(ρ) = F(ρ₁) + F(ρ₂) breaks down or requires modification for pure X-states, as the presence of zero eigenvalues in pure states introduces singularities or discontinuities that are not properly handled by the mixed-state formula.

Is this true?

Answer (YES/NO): NO